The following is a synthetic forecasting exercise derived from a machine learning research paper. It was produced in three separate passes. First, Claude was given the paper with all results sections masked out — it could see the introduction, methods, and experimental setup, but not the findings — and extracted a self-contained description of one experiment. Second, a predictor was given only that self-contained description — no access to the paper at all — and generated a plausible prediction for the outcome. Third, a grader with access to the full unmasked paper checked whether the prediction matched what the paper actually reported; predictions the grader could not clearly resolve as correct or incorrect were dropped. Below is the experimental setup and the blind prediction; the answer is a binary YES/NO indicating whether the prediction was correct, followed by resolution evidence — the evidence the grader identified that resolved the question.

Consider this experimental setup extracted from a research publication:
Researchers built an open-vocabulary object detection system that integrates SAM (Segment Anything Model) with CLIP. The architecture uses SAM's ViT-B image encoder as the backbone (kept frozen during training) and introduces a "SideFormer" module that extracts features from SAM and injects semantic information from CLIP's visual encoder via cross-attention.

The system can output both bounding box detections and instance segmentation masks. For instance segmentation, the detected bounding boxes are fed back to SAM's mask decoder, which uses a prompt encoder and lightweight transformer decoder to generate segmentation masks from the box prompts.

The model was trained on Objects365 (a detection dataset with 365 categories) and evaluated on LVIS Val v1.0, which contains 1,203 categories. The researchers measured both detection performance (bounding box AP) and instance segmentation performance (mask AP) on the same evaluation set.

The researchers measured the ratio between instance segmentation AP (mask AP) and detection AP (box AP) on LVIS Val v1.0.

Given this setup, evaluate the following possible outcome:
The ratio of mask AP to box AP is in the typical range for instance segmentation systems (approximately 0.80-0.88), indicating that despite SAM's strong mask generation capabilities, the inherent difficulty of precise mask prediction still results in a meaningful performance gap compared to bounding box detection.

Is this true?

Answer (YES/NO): YES